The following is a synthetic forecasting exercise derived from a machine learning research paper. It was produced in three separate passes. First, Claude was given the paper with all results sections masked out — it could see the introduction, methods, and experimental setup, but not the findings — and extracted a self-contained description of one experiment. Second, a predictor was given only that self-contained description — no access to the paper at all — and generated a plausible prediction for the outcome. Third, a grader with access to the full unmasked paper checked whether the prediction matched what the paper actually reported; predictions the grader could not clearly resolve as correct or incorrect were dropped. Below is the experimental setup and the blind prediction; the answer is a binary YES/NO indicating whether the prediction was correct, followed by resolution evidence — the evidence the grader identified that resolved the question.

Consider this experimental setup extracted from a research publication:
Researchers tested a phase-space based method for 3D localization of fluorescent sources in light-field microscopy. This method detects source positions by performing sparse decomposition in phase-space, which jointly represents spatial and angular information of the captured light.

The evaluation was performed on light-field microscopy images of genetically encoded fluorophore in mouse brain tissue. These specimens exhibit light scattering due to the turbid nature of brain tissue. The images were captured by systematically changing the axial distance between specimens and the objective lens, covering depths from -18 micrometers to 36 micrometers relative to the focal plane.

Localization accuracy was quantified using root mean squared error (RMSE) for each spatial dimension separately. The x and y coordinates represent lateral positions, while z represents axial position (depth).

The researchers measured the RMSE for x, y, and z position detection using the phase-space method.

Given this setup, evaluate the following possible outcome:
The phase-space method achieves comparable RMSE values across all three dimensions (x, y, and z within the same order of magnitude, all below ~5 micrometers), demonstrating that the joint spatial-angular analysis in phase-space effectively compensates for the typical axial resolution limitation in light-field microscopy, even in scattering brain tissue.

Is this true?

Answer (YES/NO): NO